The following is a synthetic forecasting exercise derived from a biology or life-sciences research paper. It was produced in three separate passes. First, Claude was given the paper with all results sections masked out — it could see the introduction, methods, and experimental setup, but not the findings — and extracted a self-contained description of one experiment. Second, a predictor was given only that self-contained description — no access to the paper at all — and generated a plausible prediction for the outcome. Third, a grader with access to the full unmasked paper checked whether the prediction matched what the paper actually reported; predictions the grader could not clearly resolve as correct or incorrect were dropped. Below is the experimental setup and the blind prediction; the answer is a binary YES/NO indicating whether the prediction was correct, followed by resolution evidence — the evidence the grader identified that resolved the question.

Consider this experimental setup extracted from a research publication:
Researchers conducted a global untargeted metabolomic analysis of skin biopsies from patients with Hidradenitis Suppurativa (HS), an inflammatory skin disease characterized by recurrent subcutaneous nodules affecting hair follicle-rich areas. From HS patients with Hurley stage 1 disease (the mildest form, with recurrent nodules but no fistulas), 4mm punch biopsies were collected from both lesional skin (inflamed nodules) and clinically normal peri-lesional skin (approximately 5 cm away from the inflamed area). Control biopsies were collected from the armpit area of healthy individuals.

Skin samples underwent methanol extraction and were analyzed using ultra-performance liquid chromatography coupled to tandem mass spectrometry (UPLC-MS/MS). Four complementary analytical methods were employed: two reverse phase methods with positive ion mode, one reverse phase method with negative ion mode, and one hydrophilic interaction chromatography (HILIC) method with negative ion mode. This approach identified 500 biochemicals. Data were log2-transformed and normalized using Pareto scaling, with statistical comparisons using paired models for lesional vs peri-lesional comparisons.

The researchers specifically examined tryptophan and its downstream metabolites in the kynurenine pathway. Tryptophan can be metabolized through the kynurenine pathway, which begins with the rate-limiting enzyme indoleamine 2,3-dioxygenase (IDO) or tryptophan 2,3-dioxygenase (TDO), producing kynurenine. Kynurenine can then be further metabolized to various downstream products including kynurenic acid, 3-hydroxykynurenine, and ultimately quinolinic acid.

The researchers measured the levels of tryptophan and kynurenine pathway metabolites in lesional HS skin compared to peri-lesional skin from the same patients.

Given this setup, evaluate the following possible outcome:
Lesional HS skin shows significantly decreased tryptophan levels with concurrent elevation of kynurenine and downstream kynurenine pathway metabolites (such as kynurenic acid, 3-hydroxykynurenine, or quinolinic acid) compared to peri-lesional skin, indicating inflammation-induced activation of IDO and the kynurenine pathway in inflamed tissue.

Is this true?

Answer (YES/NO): YES